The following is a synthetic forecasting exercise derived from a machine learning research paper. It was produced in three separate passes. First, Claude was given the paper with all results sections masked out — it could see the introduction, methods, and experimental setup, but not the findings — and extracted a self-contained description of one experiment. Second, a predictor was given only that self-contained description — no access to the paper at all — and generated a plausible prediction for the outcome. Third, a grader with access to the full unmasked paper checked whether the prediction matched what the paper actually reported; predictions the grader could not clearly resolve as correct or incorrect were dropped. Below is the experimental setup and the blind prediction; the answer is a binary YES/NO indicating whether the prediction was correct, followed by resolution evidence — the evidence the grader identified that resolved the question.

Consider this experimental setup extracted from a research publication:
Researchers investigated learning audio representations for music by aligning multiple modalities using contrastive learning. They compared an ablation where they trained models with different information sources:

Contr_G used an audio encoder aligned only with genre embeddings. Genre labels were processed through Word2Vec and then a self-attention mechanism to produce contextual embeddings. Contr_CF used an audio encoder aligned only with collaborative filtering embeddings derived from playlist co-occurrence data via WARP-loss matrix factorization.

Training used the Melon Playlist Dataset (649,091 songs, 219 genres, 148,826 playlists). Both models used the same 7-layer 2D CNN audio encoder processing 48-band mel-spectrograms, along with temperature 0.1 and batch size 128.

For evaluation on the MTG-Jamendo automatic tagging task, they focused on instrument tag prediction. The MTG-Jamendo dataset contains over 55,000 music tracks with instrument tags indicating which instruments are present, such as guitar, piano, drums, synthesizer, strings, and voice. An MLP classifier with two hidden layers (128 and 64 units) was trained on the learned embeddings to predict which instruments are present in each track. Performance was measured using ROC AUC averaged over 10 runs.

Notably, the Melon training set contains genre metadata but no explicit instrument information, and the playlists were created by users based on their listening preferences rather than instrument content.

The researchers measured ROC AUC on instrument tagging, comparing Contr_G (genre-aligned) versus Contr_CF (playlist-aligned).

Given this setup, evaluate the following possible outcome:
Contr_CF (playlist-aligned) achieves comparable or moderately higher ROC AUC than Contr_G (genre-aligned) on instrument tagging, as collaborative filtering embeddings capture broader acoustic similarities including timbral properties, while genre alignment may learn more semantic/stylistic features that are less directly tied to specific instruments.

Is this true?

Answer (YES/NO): NO